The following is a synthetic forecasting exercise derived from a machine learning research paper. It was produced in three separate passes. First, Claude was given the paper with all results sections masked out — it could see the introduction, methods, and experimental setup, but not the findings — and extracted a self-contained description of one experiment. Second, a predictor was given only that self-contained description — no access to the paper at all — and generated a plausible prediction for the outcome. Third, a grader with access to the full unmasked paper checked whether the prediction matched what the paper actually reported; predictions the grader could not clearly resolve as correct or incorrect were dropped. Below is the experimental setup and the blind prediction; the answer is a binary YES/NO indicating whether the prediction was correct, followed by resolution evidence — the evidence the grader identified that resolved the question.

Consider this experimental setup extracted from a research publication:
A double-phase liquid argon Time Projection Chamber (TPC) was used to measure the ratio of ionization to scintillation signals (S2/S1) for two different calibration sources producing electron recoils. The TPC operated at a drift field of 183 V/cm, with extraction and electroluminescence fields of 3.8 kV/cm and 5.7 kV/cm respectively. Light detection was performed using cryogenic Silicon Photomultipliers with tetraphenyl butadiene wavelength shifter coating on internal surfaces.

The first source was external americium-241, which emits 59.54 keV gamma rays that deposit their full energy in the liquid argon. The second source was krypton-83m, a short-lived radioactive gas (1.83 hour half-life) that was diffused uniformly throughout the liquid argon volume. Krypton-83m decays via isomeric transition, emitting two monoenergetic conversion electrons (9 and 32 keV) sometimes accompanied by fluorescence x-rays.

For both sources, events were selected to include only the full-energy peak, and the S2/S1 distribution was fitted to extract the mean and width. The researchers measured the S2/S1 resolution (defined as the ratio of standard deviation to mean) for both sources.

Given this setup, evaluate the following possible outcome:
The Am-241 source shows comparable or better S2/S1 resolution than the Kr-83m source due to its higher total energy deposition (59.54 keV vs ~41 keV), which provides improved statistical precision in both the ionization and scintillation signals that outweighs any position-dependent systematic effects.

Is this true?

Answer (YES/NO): NO